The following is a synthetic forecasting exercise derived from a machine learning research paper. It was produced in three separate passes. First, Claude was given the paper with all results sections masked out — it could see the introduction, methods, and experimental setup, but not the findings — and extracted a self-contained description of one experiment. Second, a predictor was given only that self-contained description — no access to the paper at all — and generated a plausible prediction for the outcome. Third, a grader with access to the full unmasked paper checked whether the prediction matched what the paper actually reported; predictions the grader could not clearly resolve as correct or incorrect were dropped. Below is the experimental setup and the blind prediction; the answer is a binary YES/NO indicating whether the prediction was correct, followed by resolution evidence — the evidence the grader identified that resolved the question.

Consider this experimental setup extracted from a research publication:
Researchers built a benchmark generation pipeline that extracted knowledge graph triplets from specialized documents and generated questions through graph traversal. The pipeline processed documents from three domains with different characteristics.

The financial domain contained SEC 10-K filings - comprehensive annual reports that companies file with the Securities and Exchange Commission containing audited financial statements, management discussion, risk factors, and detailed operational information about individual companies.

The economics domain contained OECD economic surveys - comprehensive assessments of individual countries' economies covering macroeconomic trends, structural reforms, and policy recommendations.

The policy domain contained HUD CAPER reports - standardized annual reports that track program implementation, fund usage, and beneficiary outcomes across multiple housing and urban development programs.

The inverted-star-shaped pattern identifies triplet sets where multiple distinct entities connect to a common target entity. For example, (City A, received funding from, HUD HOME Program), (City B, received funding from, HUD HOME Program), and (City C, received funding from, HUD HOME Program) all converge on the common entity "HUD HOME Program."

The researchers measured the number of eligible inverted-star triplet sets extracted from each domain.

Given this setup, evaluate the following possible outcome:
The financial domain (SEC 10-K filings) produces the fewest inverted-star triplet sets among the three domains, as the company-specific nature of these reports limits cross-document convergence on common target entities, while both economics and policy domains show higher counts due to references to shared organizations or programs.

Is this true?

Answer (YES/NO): YES